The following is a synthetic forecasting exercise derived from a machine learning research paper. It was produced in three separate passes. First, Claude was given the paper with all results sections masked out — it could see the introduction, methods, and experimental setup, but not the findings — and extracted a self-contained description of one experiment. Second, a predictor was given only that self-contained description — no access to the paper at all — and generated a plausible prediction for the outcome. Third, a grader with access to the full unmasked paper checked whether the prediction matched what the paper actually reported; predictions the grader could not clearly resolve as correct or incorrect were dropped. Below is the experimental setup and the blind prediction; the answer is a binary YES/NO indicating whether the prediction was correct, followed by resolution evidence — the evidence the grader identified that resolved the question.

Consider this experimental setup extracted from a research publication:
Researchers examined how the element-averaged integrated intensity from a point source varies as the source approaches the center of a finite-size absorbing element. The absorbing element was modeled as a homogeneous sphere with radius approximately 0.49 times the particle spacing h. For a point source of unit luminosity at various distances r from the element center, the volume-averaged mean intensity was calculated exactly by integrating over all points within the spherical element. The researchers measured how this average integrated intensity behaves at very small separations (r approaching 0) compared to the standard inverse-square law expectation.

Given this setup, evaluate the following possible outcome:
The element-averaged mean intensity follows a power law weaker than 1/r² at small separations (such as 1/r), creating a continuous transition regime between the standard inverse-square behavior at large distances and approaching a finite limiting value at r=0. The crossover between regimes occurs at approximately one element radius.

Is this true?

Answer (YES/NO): NO